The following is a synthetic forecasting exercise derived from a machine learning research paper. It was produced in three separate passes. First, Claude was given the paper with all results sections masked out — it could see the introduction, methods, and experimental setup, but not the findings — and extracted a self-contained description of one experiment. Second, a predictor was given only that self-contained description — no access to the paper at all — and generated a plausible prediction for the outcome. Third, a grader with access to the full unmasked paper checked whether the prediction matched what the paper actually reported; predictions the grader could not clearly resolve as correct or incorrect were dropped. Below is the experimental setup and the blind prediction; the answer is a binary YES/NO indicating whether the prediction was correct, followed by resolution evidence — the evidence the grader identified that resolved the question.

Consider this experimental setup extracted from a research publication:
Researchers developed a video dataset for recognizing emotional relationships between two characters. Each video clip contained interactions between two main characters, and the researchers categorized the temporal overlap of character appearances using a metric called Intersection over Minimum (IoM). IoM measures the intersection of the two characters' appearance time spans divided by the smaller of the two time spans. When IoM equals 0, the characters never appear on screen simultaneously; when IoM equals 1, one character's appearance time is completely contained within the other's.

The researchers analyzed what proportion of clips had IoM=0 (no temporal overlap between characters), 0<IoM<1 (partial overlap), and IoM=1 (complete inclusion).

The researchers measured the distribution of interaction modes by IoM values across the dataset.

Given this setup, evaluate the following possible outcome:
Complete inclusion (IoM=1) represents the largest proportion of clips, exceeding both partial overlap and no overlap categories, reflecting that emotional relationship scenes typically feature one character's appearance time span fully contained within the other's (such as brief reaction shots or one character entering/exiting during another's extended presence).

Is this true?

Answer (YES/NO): YES